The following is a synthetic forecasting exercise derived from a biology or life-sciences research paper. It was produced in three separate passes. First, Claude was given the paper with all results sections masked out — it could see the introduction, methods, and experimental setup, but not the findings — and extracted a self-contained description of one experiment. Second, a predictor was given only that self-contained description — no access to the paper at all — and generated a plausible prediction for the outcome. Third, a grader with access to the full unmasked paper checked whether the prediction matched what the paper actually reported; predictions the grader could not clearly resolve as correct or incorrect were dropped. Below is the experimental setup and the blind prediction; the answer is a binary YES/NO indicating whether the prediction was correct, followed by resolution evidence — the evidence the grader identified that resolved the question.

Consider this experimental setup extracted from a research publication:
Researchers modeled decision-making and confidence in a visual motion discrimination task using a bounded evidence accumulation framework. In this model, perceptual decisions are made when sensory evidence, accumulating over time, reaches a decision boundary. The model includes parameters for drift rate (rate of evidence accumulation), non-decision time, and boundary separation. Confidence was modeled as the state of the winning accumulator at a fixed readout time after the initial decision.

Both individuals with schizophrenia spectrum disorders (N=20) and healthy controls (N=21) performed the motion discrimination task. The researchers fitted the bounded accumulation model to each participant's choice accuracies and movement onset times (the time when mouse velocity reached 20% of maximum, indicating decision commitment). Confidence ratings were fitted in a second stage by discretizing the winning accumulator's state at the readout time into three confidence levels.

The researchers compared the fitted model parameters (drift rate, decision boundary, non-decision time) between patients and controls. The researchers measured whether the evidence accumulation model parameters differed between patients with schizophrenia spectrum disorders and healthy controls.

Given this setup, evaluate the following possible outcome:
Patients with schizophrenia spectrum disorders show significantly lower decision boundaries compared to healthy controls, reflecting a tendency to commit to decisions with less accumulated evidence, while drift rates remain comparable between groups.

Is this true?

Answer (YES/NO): NO